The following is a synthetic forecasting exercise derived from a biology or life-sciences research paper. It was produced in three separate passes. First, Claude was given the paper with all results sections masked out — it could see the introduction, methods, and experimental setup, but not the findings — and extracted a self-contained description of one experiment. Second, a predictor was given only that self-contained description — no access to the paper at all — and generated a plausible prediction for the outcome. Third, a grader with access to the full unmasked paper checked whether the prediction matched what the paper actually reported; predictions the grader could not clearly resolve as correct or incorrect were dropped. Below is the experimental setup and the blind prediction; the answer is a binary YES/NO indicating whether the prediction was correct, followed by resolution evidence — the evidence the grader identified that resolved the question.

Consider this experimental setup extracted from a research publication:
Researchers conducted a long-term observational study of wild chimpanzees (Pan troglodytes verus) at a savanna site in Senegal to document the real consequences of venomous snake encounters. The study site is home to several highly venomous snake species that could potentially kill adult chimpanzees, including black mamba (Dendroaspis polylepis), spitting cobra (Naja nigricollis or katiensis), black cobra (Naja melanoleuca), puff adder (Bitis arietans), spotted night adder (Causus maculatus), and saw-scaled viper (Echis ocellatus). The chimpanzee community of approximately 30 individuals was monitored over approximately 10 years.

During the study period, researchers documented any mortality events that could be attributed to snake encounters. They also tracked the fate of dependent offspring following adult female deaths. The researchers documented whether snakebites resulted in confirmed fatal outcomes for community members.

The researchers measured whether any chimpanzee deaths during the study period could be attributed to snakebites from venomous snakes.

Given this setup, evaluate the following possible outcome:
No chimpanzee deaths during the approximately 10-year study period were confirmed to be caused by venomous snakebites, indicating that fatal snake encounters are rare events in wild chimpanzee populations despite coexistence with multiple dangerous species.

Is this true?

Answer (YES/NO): NO